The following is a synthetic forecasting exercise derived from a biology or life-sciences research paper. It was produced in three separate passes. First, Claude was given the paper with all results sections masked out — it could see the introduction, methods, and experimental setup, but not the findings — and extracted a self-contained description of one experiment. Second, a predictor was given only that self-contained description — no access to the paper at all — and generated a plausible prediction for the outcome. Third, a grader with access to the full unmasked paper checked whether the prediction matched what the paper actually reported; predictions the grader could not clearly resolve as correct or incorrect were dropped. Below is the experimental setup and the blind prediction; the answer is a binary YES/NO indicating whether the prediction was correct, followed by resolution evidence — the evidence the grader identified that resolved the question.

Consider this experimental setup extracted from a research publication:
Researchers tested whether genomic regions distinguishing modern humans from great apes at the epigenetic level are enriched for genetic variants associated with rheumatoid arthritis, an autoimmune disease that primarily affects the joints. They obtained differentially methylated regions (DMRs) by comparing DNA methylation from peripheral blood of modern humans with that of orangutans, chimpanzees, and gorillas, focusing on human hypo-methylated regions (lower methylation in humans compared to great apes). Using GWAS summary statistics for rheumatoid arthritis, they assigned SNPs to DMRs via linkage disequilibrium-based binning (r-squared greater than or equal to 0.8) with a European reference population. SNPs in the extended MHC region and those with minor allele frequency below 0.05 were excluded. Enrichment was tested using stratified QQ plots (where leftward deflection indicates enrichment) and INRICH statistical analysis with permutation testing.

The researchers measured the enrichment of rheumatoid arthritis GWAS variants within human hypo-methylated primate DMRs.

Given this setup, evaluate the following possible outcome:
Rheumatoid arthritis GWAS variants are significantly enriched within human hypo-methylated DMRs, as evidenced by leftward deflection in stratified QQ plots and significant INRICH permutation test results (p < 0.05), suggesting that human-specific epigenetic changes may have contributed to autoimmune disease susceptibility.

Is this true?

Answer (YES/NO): NO